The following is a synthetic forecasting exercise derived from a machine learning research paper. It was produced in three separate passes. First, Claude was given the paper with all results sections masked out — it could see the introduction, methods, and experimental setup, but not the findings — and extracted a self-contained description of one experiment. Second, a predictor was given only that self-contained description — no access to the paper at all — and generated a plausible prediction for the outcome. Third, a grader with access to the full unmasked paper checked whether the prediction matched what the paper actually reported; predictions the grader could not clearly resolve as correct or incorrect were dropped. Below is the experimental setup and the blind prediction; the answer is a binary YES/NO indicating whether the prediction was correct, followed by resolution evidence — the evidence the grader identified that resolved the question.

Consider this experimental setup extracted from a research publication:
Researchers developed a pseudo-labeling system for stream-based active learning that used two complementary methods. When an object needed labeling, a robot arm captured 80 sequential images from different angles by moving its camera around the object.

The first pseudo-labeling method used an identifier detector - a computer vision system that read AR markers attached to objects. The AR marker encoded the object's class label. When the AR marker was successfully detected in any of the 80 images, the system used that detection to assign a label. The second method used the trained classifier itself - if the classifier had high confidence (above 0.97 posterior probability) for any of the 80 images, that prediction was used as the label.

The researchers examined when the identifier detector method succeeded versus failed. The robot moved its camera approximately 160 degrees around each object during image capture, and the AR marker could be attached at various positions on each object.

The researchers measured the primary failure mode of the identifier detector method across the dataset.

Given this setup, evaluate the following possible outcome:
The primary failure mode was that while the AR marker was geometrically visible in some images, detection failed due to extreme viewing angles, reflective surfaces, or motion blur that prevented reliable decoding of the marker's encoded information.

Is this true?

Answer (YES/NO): NO